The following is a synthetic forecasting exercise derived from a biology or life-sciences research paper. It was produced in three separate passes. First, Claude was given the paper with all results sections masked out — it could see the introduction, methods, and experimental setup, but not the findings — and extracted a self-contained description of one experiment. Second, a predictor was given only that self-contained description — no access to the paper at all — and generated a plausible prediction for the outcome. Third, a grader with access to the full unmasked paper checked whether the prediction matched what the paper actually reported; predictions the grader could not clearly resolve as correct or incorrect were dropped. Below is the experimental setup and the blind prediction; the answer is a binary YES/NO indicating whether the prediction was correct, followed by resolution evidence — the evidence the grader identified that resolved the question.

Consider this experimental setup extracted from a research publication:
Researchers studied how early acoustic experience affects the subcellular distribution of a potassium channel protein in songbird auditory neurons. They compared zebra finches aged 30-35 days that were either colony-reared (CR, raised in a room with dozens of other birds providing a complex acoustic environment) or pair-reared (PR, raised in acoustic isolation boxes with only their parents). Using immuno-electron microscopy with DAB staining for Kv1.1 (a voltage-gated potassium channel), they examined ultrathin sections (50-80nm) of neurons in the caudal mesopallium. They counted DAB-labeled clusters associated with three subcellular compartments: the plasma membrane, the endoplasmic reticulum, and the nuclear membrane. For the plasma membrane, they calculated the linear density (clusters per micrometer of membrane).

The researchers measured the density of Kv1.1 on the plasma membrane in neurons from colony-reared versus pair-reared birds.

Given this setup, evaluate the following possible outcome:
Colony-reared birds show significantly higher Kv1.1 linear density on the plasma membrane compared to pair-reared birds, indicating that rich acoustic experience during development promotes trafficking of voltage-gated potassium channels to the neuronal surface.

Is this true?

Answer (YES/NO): YES